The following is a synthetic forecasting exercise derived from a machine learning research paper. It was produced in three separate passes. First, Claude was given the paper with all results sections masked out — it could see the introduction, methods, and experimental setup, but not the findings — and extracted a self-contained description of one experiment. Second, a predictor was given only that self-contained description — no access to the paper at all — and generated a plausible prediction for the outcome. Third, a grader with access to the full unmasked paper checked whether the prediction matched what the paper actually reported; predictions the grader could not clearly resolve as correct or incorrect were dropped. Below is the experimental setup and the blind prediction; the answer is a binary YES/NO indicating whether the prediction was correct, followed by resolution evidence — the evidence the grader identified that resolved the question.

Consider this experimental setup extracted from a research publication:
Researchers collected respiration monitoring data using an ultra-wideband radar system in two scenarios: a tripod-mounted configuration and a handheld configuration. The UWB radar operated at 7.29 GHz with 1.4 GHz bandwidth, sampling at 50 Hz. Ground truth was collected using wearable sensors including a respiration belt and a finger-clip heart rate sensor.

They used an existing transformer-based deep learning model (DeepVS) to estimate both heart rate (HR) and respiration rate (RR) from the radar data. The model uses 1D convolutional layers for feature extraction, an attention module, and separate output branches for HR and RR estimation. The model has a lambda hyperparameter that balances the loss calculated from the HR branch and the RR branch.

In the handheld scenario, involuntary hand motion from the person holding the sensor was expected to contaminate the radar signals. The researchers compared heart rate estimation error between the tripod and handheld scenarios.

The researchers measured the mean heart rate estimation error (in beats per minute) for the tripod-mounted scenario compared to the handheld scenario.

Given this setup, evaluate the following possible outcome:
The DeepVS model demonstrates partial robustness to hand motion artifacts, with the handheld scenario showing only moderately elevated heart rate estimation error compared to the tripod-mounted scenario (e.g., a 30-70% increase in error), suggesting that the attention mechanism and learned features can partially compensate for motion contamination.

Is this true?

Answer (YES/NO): NO